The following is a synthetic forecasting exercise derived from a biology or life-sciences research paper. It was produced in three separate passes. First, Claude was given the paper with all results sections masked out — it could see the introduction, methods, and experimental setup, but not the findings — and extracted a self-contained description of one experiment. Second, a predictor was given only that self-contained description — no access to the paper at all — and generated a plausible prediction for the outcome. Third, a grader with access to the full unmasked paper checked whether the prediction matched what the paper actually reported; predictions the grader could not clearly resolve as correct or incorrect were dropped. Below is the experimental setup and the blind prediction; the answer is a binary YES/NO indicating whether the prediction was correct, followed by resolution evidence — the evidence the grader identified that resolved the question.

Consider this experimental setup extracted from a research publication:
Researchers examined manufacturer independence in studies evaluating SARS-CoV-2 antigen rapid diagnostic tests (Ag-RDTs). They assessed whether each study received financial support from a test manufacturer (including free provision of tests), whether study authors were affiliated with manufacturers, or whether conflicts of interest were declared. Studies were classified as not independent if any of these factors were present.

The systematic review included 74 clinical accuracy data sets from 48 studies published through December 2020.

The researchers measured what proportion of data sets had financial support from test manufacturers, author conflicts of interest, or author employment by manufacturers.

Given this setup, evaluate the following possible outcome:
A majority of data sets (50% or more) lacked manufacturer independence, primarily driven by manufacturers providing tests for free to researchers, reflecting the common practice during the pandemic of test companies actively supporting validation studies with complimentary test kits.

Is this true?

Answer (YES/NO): NO